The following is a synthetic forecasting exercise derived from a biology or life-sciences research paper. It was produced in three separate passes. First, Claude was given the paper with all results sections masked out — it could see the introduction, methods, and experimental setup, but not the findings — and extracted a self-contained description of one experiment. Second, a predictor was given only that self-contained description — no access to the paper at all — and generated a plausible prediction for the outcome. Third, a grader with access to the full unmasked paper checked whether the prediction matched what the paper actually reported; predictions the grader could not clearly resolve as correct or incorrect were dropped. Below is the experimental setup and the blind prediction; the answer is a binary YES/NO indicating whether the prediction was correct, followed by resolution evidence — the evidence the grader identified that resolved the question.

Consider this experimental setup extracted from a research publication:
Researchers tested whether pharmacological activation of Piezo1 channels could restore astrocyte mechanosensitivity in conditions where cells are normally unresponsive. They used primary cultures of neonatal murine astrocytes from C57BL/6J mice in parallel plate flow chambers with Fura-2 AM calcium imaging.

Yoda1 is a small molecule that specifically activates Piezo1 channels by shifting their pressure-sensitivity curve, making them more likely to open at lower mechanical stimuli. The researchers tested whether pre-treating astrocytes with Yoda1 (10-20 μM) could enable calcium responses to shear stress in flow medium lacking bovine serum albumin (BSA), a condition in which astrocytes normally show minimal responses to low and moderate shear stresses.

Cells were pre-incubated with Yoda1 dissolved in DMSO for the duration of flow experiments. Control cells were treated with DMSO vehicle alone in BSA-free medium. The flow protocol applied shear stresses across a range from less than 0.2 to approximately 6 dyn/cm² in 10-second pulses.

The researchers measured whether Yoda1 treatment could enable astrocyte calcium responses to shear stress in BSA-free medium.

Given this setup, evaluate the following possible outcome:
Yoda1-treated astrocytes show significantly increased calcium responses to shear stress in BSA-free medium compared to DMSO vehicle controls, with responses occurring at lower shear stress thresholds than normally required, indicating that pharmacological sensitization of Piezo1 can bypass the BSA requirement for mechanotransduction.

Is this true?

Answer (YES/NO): YES